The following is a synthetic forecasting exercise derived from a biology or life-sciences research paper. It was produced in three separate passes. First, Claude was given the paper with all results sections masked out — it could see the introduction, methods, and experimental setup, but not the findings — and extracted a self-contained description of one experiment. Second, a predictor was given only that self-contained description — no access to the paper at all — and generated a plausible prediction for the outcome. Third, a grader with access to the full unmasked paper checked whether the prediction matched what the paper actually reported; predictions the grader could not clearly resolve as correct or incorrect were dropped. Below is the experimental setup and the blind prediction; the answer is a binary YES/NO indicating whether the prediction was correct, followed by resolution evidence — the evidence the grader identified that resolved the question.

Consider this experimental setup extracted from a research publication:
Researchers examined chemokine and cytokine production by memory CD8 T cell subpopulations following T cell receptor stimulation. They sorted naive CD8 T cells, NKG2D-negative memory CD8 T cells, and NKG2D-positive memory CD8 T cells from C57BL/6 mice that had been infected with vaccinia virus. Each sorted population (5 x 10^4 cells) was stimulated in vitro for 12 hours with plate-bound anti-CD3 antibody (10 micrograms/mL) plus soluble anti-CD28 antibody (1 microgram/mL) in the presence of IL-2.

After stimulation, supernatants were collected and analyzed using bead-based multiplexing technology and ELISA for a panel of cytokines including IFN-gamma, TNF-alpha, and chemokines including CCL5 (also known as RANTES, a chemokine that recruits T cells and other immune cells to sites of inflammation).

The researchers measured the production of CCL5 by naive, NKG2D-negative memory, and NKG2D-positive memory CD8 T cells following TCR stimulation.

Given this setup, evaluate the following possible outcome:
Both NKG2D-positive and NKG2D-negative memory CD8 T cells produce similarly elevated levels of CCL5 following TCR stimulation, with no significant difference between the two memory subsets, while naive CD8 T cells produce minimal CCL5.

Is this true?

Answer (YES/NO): NO